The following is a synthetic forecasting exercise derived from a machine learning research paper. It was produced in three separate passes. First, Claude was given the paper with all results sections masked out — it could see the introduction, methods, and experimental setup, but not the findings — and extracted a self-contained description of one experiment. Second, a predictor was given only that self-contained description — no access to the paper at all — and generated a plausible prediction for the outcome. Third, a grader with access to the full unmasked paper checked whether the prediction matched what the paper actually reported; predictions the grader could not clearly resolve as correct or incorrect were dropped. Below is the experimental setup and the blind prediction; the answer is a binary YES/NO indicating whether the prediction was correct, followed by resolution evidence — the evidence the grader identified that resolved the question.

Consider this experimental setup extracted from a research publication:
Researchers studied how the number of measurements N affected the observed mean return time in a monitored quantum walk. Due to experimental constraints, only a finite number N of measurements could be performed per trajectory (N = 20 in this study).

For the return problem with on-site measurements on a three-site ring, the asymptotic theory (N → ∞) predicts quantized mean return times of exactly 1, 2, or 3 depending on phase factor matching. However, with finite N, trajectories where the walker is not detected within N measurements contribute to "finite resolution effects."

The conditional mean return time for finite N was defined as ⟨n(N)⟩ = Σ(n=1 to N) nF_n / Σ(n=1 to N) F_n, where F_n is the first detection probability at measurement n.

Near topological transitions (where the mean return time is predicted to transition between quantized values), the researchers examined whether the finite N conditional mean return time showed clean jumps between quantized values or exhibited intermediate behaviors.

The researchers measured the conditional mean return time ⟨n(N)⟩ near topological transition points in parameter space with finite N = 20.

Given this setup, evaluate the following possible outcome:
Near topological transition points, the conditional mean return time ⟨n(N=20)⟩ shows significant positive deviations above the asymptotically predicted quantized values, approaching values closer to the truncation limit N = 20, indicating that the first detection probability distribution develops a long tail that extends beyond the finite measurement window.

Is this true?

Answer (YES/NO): NO